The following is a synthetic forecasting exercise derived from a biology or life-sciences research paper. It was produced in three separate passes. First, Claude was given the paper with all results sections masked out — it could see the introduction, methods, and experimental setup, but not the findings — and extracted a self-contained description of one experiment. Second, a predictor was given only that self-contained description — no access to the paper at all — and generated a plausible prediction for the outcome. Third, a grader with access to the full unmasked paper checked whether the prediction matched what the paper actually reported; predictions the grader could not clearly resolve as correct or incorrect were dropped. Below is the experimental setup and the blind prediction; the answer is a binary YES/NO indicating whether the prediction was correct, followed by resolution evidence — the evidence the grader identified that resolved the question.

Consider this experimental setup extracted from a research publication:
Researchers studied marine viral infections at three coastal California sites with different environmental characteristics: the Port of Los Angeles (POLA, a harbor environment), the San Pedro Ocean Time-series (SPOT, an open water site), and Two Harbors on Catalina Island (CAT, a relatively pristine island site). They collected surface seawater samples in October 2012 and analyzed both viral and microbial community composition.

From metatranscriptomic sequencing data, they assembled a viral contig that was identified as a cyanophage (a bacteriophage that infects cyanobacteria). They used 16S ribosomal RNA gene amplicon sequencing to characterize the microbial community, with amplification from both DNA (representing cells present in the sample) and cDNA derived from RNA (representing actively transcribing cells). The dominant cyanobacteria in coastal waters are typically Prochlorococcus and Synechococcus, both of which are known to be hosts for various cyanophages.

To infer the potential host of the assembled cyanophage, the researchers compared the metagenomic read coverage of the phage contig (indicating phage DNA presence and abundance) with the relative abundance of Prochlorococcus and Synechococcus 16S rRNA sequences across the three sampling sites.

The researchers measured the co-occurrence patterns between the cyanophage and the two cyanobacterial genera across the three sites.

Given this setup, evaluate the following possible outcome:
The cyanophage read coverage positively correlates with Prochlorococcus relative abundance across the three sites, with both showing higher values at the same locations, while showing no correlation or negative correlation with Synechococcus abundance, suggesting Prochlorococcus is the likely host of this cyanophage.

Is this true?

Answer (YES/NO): NO